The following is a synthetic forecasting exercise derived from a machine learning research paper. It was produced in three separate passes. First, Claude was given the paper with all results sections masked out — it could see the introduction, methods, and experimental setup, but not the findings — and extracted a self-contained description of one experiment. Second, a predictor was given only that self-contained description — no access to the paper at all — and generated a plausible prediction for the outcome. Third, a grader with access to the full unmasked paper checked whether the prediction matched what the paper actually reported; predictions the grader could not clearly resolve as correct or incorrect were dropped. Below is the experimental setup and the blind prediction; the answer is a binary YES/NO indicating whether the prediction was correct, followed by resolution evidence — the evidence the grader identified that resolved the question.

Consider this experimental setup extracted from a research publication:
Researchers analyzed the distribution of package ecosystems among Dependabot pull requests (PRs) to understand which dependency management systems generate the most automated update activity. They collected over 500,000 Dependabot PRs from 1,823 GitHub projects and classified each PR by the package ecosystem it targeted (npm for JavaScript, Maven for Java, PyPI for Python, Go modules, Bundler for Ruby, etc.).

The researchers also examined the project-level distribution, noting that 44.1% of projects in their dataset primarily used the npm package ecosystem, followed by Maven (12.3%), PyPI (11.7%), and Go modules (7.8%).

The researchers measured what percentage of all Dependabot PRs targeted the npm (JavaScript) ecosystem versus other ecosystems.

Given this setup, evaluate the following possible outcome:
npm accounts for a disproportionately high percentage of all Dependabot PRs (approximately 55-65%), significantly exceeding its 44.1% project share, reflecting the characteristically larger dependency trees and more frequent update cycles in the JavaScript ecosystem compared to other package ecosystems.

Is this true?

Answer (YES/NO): YES